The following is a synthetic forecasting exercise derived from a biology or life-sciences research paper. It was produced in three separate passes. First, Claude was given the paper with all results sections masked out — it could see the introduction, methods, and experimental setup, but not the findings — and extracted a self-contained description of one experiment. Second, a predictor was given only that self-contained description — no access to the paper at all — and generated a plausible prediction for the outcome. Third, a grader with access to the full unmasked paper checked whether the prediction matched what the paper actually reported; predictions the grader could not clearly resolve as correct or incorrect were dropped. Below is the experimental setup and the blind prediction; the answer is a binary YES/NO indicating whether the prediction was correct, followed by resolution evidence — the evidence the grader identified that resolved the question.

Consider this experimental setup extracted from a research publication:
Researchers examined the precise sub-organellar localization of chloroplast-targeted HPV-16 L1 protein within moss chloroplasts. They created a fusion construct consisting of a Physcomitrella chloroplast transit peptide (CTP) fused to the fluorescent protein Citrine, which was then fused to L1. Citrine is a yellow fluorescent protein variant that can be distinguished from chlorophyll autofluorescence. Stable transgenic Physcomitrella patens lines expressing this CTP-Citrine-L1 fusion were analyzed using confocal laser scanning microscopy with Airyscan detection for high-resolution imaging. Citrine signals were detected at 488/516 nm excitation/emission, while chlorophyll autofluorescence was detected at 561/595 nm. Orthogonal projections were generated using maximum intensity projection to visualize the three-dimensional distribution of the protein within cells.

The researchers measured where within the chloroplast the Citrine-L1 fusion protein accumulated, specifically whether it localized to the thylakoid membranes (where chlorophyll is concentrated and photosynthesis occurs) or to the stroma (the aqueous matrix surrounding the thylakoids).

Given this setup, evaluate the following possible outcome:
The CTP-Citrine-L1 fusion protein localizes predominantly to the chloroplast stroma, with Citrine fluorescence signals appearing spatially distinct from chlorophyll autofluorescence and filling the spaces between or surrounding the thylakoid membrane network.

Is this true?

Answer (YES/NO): NO